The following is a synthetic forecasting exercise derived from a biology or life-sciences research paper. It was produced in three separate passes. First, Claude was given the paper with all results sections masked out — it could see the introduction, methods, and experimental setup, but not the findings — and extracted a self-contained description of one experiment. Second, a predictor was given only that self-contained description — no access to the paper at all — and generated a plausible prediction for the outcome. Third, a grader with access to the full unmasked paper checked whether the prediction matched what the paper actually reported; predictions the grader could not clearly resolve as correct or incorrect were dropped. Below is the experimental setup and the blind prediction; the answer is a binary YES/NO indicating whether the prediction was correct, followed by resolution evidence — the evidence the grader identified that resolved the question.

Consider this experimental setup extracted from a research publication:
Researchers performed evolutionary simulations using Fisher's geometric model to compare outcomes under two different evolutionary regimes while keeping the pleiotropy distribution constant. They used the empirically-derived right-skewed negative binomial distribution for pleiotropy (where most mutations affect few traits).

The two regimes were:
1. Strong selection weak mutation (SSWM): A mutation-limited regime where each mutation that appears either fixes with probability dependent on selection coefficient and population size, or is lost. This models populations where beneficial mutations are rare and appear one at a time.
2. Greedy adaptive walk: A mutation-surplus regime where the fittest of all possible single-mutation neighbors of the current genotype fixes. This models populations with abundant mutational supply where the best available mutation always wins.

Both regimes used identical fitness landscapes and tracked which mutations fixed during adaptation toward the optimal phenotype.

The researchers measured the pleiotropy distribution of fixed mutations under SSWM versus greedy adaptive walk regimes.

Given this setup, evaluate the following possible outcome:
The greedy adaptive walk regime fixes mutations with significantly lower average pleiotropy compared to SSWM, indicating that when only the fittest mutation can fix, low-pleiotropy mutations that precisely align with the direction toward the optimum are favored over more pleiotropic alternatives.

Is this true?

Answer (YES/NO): NO